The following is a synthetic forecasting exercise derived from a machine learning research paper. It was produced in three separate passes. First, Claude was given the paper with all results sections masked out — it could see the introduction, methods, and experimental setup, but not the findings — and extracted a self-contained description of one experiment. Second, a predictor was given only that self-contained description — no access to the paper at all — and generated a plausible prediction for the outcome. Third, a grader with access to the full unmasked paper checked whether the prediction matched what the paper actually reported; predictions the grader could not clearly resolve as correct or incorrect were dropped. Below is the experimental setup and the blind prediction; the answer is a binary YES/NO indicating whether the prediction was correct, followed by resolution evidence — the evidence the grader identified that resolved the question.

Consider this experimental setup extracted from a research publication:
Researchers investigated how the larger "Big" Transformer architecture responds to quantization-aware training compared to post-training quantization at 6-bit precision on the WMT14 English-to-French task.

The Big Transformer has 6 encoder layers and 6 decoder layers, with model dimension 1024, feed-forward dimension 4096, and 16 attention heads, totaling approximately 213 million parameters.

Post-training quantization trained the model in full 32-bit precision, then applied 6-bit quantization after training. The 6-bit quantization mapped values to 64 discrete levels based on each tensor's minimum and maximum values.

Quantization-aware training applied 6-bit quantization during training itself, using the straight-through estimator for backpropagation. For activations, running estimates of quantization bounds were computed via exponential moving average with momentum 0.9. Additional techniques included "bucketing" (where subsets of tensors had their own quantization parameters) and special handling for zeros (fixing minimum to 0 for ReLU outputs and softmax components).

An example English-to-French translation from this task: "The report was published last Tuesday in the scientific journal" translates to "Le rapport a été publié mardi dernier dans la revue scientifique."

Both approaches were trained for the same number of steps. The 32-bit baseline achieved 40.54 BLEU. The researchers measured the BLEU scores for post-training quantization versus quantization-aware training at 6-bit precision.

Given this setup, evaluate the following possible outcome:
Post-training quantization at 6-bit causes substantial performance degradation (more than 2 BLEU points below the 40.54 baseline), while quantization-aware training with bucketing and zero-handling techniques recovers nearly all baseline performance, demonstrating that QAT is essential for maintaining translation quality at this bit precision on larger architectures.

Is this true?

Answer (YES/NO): YES